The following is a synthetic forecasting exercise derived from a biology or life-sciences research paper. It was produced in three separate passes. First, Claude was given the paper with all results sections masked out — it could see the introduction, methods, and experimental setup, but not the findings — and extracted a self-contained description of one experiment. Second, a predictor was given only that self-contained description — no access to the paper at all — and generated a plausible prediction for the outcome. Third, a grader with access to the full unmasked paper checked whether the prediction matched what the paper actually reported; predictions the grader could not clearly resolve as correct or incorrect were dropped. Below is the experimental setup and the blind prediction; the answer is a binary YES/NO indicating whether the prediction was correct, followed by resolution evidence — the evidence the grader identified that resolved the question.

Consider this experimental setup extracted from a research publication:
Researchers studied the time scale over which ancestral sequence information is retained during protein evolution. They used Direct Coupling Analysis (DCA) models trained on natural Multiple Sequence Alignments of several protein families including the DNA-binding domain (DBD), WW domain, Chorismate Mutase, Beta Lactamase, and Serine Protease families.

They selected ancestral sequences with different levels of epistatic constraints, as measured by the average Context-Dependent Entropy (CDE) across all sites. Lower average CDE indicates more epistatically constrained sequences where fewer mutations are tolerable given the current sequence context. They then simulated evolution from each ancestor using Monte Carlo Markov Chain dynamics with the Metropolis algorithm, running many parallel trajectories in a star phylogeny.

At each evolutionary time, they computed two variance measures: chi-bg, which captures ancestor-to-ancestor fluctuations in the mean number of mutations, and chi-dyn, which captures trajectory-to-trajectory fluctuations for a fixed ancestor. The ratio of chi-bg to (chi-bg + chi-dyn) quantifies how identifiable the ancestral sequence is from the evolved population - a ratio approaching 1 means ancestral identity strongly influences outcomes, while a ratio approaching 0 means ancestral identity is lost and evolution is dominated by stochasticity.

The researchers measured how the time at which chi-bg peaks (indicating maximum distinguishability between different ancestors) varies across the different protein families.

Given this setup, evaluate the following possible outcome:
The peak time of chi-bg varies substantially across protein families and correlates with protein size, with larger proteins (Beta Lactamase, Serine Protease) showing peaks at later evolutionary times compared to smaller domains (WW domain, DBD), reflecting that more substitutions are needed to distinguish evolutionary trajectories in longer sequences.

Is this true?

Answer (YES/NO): NO